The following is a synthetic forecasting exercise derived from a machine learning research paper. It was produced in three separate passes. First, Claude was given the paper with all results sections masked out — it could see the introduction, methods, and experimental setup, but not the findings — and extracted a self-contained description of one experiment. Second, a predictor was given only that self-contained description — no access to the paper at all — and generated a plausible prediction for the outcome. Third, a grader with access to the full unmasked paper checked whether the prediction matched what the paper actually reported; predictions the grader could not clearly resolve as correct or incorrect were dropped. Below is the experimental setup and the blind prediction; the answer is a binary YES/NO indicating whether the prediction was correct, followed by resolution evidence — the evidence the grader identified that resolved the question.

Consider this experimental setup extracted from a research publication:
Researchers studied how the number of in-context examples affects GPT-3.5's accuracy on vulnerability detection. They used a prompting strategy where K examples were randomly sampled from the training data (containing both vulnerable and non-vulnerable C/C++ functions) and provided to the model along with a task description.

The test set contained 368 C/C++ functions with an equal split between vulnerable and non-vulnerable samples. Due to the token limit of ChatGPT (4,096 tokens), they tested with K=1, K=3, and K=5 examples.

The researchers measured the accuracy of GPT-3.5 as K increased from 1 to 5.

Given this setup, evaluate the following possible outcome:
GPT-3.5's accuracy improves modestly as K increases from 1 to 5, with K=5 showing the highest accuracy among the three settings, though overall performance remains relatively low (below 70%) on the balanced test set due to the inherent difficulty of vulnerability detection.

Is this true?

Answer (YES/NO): YES